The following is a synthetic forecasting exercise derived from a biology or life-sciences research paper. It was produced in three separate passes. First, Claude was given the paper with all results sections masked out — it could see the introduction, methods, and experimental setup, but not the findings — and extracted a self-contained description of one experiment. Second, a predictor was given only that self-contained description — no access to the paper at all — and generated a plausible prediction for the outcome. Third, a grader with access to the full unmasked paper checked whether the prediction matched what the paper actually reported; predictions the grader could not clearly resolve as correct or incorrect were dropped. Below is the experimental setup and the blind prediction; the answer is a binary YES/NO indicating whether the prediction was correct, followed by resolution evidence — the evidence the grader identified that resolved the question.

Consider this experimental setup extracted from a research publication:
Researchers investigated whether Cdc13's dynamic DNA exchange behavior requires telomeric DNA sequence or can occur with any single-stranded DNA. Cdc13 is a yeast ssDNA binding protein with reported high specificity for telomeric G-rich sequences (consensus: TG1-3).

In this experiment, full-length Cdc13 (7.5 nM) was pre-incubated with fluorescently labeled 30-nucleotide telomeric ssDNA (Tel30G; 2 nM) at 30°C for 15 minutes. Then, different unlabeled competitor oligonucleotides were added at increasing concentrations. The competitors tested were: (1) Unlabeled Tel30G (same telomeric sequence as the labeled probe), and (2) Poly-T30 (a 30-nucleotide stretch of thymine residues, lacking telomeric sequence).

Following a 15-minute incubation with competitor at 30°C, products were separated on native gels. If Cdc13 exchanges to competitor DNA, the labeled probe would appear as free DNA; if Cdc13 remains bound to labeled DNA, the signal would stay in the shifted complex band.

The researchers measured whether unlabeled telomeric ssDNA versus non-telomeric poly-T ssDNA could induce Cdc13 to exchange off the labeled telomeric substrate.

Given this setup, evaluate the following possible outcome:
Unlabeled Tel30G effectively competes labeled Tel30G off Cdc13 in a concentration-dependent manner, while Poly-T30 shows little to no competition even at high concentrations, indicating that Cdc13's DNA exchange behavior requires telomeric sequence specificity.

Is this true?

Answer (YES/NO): YES